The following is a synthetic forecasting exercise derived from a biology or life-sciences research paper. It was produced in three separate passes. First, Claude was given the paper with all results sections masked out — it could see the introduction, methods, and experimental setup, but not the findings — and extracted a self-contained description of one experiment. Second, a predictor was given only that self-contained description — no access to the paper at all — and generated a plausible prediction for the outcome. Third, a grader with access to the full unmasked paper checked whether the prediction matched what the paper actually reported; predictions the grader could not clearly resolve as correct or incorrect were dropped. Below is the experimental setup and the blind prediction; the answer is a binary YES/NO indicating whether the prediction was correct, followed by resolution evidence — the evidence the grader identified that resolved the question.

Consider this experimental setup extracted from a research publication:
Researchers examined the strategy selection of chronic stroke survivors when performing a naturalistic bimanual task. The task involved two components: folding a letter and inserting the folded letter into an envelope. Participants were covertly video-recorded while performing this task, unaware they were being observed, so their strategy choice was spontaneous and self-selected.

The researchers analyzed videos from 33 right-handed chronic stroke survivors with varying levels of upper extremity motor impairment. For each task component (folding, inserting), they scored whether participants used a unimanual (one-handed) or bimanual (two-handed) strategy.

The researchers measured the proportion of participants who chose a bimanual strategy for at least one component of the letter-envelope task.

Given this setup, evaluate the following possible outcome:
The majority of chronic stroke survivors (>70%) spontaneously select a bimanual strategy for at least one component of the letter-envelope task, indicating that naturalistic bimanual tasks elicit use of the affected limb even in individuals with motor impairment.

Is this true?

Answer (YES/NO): YES